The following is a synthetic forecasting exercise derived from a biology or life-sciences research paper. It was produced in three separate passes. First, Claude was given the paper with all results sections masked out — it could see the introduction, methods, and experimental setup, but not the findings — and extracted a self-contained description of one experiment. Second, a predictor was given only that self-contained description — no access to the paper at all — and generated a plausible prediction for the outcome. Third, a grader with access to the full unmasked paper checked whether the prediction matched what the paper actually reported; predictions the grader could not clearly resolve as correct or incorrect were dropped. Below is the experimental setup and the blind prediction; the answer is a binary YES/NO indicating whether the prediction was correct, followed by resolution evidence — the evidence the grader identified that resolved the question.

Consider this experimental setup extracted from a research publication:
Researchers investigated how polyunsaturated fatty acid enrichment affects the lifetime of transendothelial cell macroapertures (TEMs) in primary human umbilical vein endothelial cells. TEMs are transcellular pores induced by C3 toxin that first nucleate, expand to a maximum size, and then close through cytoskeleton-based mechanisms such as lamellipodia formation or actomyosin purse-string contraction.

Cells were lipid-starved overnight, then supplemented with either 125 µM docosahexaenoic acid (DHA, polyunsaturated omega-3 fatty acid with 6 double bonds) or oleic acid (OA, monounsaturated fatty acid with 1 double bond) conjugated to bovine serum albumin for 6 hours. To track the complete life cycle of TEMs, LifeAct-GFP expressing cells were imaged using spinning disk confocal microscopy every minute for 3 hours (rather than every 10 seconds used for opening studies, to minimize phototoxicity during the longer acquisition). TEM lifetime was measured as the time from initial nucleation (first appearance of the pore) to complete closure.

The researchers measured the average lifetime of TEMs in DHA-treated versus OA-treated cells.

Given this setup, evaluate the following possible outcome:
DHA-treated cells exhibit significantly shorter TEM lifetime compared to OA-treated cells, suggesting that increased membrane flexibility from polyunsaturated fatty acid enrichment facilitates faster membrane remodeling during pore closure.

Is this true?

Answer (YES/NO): YES